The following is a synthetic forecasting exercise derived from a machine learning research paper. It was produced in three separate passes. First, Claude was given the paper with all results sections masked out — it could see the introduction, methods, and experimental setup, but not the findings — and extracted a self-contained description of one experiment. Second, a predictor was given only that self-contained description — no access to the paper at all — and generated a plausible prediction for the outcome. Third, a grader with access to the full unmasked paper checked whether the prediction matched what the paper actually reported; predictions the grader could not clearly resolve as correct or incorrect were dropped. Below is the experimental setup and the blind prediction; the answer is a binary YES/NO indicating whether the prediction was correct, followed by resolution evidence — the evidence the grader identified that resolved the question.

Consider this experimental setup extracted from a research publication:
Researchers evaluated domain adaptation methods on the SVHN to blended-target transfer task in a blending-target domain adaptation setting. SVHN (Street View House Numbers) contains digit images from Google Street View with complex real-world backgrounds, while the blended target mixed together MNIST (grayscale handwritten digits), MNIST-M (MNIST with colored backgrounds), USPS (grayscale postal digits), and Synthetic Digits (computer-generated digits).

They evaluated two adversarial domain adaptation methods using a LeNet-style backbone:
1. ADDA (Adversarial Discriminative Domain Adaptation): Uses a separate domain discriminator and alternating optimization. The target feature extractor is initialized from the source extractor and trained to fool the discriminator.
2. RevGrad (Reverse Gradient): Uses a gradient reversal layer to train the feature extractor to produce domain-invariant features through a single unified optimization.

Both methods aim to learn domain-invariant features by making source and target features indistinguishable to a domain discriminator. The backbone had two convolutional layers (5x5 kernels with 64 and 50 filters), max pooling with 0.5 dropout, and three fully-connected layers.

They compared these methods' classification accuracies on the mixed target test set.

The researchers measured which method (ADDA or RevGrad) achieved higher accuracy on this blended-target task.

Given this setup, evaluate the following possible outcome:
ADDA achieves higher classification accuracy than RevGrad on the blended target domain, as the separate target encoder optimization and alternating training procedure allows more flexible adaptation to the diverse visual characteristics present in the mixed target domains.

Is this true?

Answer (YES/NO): NO